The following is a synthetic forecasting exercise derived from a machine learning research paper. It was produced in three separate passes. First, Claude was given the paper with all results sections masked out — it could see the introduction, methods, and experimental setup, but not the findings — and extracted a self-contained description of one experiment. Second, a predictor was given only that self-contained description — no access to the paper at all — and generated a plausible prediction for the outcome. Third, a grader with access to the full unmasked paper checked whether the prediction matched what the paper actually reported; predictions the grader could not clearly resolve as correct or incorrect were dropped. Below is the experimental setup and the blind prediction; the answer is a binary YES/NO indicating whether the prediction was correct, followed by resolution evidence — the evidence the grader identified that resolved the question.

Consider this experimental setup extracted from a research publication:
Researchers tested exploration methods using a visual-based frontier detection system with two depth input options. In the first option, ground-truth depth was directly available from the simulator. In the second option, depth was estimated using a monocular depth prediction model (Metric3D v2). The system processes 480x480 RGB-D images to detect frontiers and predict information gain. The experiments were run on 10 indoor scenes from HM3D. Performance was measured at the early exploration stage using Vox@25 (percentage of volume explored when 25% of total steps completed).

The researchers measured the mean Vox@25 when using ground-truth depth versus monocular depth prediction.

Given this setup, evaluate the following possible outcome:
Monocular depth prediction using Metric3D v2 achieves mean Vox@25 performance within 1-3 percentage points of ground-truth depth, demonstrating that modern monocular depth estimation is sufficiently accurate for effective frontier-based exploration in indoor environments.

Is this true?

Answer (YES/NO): YES